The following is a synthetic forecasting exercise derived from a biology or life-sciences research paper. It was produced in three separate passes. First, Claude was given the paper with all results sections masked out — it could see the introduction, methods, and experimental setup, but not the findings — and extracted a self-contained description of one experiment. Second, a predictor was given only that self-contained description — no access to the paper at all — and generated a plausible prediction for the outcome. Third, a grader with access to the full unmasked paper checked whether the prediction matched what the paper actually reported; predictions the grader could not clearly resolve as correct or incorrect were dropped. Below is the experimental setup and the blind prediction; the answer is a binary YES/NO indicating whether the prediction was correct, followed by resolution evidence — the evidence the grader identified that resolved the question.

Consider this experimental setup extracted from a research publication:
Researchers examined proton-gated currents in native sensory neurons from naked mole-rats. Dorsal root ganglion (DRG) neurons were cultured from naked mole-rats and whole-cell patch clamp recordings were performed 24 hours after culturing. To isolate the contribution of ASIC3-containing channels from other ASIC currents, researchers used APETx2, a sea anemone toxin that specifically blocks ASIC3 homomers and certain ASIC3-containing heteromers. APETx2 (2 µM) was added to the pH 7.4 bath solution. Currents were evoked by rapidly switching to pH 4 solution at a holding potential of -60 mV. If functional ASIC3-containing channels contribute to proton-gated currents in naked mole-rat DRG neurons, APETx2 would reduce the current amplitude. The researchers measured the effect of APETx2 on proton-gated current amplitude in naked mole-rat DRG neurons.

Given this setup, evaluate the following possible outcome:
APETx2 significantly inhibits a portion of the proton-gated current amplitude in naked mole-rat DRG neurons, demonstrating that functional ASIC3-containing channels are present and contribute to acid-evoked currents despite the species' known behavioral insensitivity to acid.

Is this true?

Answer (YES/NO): YES